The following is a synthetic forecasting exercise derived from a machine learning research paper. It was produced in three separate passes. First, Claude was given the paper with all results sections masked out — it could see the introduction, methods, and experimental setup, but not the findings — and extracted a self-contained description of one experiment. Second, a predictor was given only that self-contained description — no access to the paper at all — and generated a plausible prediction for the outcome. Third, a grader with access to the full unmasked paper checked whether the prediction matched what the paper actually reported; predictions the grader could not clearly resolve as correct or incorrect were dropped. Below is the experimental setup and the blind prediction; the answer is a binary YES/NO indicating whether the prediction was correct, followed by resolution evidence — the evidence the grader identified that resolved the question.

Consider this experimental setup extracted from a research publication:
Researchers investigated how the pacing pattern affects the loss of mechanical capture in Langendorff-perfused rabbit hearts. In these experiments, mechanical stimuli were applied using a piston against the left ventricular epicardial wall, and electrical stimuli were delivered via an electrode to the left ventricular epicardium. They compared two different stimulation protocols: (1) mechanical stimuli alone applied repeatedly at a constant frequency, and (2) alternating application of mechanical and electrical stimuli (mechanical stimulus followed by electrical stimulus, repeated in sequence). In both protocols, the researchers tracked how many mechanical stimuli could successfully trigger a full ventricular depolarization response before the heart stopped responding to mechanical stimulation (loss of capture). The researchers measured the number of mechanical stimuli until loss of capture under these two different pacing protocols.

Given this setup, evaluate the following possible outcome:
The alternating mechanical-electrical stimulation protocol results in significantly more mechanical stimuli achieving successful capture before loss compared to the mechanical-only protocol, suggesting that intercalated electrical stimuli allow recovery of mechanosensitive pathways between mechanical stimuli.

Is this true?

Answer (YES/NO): NO